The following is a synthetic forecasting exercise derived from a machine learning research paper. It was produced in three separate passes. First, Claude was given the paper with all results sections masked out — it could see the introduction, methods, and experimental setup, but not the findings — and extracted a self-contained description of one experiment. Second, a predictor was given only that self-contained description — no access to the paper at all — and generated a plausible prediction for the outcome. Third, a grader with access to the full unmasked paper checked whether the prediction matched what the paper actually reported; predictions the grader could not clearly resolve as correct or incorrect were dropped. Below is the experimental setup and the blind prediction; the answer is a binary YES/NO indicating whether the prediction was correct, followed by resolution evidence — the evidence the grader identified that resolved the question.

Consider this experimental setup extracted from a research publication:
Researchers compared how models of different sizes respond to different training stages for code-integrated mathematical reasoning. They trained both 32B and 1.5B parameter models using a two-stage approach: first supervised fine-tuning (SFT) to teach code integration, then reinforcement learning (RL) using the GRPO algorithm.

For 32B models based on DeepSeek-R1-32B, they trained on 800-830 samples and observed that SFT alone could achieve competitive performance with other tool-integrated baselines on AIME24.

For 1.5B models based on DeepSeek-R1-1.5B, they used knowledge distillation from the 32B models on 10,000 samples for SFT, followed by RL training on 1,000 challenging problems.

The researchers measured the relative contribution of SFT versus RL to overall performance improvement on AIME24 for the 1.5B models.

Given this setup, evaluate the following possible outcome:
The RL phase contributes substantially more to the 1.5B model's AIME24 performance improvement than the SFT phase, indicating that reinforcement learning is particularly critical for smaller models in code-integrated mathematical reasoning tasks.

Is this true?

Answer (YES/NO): YES